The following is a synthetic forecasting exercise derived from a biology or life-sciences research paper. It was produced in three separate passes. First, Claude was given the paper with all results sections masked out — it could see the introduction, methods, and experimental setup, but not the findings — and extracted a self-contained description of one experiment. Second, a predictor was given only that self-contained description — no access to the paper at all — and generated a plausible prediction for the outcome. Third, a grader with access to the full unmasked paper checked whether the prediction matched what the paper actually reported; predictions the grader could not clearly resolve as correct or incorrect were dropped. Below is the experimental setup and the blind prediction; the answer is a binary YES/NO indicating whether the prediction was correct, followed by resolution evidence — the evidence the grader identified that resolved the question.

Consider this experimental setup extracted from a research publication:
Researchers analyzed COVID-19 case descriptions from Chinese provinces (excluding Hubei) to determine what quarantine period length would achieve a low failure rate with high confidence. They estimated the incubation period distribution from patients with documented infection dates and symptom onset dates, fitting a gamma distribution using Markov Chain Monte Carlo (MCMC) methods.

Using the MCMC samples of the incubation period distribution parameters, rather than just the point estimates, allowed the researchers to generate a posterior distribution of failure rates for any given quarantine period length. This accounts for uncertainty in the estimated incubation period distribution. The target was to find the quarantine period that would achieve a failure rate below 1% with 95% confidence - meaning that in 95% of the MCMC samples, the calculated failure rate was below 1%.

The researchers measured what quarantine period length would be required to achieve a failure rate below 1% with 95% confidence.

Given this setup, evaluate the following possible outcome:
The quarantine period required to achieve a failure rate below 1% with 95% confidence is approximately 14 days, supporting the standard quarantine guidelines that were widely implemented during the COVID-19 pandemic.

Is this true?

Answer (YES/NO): NO